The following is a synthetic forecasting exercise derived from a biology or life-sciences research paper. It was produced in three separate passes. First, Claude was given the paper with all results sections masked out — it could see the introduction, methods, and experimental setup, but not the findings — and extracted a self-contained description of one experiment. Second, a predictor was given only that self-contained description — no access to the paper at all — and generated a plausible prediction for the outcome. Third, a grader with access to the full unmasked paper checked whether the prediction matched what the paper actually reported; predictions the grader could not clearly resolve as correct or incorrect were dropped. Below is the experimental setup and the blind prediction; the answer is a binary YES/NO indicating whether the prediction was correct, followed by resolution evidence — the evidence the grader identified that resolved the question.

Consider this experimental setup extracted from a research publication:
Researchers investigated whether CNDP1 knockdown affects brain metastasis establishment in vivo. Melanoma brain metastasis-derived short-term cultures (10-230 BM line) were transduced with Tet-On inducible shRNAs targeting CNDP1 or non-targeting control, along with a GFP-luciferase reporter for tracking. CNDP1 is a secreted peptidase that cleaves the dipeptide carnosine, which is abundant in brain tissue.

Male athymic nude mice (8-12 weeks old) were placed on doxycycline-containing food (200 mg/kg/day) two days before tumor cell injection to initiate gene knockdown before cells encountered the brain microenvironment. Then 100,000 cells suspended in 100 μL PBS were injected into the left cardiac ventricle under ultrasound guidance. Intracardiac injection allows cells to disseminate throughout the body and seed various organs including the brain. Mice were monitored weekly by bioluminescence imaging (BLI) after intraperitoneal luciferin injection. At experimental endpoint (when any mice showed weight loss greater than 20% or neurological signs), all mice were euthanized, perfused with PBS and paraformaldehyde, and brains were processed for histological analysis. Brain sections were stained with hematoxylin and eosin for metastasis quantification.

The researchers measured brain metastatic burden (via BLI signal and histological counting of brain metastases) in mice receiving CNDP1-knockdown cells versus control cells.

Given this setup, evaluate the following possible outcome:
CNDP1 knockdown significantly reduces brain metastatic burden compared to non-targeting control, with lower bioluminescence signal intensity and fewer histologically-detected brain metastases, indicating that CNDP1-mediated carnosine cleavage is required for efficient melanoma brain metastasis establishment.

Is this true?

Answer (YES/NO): YES